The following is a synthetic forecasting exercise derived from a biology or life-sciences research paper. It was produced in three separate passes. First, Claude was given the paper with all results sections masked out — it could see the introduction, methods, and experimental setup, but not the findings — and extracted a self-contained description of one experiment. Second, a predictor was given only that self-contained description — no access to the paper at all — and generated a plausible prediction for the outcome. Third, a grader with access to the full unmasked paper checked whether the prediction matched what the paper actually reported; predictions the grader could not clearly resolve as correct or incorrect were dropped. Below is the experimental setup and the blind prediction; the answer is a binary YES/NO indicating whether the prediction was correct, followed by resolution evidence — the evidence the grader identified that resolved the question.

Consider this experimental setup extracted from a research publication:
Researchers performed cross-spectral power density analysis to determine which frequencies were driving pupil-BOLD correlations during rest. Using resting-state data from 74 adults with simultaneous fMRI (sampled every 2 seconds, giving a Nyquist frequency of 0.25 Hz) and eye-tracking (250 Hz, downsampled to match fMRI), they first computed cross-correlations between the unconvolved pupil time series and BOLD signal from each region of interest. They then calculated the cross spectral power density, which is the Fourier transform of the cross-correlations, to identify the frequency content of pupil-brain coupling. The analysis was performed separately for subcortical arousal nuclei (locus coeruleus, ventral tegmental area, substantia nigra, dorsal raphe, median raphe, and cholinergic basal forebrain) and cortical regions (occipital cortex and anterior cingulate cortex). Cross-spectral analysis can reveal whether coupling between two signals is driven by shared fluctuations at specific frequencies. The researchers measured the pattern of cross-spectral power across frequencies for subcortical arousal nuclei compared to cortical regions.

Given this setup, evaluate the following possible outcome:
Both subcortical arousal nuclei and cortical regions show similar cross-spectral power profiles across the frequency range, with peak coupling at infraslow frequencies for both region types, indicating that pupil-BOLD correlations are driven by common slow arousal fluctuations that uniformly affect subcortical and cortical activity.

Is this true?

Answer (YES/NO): YES